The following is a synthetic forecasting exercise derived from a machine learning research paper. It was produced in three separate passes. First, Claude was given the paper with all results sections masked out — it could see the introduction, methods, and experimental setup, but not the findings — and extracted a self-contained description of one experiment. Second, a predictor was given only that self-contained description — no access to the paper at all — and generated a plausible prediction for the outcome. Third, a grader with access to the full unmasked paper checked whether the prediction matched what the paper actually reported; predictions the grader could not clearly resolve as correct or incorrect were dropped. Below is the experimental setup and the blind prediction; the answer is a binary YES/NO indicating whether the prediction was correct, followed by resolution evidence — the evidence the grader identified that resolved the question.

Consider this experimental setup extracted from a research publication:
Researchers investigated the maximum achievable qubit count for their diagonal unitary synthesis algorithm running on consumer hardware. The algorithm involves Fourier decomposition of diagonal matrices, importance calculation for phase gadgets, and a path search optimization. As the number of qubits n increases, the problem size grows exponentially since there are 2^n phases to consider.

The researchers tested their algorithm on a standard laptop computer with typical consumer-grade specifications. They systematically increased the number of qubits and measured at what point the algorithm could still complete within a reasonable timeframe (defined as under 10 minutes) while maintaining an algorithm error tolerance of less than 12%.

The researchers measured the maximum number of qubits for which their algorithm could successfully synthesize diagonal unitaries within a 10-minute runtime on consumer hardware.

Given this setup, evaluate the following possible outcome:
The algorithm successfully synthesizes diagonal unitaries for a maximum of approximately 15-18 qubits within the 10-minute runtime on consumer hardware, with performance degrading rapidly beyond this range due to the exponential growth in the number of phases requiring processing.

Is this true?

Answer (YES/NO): YES